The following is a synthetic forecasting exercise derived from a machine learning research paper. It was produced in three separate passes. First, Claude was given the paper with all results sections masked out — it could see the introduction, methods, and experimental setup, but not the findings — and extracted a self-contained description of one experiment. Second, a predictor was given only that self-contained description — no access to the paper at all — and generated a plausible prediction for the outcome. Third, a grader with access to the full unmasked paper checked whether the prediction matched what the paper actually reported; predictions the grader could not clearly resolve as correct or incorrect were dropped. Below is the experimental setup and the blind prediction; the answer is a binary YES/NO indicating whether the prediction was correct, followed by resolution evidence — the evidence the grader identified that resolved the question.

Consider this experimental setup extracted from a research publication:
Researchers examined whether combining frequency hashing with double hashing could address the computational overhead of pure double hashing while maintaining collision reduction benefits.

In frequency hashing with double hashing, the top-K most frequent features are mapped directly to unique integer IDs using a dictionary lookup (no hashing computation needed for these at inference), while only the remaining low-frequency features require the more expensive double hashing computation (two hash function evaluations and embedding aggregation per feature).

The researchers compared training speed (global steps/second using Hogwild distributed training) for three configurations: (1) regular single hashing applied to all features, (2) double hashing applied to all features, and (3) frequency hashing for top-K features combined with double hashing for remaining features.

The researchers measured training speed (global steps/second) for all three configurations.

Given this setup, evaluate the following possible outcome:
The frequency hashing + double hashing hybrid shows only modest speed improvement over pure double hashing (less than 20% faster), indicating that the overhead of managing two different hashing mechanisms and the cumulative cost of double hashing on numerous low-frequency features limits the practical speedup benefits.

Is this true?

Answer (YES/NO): NO